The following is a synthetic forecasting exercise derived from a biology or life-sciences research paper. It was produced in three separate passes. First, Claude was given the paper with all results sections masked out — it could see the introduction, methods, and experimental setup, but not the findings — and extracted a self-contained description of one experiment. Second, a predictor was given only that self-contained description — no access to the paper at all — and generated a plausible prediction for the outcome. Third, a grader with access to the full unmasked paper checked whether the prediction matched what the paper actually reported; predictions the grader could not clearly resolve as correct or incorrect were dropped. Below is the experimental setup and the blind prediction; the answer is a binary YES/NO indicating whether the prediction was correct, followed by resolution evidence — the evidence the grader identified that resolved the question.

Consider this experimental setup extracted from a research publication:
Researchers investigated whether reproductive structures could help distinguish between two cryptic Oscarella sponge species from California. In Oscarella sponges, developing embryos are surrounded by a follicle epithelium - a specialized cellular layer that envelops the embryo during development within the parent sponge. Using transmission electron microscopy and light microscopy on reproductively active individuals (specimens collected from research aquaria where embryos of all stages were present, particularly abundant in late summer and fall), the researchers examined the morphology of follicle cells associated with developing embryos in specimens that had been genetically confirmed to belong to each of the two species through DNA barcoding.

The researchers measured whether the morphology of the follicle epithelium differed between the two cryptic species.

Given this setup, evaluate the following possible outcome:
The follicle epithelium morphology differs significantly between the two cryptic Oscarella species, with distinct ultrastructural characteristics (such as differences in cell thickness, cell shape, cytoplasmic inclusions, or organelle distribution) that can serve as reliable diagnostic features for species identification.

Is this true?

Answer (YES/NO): YES